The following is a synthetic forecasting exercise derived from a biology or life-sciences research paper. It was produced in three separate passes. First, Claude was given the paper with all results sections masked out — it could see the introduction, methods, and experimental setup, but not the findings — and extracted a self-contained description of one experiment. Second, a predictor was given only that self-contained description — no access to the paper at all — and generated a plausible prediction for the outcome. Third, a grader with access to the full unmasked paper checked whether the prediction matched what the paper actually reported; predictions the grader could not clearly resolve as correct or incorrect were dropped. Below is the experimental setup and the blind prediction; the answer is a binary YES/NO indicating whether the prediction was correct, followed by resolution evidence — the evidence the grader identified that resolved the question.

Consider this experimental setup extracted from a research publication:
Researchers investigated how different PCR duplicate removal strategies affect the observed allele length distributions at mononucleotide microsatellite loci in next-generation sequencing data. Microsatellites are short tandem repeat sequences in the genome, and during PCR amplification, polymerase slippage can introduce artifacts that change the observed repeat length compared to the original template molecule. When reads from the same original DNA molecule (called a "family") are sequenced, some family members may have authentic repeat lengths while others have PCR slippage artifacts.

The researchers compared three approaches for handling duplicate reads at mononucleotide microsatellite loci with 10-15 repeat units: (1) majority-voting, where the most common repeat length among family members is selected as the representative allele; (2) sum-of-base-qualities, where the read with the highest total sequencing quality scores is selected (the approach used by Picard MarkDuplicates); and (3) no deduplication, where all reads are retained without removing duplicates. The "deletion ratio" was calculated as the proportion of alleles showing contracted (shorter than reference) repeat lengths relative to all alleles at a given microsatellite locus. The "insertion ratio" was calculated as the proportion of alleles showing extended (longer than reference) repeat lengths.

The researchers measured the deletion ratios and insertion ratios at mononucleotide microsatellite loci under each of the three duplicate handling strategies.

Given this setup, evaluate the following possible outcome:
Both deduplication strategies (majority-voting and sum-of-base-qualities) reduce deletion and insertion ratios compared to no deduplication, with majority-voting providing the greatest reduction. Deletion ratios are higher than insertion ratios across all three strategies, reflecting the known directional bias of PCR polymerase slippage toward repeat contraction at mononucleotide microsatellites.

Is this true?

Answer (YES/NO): NO